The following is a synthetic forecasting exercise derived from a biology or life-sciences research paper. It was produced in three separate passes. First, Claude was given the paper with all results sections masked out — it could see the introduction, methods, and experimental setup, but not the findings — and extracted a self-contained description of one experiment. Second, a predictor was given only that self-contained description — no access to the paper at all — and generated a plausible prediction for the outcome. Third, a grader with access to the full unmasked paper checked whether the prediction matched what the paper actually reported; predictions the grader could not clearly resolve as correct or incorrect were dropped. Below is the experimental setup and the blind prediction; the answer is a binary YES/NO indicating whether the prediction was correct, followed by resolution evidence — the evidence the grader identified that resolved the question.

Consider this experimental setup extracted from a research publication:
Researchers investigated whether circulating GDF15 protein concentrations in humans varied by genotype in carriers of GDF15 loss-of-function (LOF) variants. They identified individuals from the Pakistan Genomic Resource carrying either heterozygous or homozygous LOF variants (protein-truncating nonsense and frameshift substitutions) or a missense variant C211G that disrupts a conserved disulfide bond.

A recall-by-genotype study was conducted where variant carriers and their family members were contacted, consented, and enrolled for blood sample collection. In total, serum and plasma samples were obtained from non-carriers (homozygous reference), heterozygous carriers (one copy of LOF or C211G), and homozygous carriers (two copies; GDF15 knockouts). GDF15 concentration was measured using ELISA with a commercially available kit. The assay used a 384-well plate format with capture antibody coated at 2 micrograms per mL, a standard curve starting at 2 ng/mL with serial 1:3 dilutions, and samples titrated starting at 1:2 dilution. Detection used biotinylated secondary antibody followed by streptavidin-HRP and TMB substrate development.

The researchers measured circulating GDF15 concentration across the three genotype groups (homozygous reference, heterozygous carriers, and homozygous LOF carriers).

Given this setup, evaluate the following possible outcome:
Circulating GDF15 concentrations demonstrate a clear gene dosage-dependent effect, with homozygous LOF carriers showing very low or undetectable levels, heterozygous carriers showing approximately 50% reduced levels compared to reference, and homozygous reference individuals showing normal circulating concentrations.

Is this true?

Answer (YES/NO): YES